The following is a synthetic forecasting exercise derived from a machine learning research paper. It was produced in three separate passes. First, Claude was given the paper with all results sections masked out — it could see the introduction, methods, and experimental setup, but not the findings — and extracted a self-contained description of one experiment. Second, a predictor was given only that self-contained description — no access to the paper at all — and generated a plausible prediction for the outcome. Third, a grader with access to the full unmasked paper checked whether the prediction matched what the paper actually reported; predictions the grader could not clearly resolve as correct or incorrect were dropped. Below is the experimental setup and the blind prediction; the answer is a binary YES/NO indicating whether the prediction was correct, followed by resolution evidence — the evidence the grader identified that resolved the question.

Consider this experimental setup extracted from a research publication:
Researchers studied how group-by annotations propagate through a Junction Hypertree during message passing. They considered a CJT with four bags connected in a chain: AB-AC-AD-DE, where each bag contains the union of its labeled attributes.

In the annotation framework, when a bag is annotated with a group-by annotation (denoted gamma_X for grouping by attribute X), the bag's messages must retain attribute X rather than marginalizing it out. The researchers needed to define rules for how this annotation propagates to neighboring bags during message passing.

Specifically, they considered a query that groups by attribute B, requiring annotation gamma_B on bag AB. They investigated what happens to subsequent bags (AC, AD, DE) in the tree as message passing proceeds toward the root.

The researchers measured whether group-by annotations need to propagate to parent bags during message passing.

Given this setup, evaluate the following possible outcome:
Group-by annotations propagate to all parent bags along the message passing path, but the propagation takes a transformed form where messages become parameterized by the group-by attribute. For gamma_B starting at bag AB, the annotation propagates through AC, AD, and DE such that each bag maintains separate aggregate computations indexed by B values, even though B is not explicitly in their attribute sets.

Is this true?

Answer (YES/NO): YES